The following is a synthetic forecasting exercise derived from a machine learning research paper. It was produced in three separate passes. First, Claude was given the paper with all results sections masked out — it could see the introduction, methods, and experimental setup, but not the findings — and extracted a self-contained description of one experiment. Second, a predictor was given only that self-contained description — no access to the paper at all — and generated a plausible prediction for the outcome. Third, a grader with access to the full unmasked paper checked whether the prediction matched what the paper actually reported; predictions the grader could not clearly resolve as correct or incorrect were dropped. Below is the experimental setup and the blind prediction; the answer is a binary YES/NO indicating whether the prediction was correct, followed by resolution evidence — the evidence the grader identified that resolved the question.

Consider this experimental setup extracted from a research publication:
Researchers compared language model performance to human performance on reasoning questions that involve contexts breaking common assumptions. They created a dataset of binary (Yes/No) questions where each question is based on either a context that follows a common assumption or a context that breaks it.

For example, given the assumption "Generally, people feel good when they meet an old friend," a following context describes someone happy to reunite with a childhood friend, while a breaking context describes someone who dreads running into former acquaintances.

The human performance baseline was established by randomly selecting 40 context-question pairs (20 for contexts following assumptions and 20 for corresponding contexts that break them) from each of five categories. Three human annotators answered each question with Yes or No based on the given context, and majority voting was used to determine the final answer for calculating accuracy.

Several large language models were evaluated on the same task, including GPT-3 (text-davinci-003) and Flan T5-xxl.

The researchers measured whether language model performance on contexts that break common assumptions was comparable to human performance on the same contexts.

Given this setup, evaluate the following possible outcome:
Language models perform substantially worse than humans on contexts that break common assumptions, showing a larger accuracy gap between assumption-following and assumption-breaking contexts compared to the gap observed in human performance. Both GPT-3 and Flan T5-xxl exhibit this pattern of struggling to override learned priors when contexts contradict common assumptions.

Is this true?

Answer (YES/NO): YES